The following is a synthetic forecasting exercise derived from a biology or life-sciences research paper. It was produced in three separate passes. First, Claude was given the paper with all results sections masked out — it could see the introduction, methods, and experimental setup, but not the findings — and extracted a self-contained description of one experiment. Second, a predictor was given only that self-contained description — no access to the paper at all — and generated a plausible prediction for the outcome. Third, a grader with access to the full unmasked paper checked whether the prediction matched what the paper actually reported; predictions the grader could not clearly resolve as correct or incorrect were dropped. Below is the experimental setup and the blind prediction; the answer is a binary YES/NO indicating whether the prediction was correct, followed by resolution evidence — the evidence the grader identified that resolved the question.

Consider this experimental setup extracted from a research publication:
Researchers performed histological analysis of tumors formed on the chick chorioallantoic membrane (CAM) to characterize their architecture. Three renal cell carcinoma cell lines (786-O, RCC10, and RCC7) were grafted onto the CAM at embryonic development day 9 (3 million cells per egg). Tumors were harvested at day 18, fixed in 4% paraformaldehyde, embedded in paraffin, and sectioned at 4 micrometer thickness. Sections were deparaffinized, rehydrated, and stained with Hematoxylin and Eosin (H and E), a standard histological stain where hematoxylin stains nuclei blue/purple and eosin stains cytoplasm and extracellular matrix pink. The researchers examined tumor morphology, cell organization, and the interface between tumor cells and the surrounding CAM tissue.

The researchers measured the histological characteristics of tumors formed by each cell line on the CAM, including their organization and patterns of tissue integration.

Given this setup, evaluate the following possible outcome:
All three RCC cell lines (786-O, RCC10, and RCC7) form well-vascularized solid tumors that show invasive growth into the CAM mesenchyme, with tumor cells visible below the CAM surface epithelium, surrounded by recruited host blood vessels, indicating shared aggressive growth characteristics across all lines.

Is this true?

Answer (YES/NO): NO